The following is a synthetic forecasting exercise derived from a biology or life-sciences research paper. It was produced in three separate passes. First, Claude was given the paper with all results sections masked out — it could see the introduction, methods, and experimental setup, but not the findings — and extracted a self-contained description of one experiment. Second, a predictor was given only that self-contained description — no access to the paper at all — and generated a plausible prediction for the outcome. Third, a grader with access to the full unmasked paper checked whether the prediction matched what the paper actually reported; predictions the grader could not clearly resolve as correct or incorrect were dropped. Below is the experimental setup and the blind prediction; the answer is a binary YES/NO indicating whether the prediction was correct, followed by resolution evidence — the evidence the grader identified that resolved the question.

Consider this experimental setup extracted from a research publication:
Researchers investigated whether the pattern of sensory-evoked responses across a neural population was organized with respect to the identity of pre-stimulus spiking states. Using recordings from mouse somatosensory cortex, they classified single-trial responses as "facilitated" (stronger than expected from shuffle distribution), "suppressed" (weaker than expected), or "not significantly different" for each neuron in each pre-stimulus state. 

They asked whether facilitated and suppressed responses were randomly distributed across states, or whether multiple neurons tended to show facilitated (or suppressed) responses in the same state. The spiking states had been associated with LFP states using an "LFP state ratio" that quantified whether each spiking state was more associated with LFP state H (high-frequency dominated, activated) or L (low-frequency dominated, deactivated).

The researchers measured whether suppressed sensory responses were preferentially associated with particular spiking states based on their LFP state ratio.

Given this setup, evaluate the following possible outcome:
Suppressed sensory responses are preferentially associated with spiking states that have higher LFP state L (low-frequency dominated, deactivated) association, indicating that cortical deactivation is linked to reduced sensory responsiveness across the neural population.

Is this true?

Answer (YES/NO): NO